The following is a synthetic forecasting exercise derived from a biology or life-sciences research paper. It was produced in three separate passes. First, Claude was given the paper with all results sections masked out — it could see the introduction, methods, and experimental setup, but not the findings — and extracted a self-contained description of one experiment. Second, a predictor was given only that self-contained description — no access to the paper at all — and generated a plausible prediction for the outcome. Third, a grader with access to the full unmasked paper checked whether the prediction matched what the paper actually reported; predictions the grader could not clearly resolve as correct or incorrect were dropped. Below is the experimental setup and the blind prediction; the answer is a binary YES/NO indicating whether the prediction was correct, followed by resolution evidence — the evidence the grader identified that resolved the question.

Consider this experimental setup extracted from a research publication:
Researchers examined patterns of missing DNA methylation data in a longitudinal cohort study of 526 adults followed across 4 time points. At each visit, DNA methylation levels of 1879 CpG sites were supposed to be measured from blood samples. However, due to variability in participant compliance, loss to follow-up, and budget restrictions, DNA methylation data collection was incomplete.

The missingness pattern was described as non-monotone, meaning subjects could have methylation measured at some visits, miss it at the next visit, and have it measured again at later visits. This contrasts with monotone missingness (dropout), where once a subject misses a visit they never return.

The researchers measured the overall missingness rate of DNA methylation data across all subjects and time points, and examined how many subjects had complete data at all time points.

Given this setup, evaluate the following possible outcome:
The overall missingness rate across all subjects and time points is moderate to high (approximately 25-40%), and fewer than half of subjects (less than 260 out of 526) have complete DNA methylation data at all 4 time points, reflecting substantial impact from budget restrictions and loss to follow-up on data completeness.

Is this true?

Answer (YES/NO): NO